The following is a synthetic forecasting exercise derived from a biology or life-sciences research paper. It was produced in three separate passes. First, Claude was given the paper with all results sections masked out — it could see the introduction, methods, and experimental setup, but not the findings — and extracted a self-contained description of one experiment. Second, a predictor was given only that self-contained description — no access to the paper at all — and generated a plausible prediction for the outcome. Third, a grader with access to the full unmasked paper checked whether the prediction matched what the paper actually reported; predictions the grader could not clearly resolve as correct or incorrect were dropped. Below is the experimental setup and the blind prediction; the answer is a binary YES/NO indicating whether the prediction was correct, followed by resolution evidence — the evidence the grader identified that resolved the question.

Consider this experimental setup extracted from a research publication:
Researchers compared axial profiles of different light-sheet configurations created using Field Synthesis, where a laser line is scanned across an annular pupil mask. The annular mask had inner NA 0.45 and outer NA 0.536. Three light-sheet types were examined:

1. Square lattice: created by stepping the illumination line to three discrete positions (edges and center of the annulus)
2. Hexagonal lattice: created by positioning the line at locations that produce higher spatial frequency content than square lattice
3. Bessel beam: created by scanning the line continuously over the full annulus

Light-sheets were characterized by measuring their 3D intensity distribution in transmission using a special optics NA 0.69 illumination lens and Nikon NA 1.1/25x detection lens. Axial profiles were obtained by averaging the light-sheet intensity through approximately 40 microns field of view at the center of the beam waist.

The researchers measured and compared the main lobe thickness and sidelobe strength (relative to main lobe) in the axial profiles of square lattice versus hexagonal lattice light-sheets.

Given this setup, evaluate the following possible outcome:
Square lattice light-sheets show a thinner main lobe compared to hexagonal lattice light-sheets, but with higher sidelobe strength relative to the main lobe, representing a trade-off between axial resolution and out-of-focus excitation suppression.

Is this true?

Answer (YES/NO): NO